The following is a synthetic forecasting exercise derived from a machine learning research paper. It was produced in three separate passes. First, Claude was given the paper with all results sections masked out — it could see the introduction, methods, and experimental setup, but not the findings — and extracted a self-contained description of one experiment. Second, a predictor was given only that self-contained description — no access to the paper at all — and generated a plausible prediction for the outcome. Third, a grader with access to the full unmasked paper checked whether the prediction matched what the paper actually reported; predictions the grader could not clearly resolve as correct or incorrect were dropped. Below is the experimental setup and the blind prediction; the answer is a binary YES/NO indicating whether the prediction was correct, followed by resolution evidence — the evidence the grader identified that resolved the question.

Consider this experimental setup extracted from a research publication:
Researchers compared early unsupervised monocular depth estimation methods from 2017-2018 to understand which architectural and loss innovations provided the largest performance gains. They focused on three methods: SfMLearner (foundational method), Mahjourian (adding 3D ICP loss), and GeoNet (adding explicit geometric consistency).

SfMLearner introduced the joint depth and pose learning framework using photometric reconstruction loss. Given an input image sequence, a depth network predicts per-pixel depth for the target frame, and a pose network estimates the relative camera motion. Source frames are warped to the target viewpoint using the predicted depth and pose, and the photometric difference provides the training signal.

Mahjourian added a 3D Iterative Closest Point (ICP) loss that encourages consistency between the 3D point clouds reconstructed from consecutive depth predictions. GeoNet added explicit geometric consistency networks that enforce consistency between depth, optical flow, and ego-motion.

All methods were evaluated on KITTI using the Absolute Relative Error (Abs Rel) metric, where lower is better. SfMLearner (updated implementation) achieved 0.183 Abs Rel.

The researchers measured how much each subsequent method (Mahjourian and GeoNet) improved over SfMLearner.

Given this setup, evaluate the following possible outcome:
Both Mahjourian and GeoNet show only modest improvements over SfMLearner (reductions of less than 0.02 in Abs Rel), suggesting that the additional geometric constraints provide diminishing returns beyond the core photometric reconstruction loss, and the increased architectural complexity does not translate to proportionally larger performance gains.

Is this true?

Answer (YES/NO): NO